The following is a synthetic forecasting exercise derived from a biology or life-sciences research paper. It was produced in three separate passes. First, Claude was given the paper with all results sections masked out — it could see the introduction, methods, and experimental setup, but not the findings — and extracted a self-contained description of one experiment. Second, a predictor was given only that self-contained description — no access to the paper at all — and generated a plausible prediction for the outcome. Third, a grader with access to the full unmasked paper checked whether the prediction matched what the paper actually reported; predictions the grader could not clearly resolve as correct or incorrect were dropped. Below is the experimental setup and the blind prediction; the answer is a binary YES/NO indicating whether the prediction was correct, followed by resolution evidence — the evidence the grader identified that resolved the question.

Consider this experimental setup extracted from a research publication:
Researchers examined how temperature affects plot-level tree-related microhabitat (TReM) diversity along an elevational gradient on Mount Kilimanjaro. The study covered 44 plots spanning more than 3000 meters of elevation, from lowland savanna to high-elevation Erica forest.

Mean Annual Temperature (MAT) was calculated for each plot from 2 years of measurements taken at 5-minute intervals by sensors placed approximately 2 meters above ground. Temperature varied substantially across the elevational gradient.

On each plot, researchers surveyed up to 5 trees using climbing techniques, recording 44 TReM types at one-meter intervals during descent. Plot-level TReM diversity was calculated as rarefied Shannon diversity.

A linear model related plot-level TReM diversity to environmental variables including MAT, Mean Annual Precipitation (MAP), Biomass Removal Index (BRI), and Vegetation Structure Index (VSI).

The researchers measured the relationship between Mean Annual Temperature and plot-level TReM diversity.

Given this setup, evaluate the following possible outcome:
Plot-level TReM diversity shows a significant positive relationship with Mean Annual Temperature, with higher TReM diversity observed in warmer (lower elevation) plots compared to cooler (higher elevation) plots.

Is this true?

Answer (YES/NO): YES